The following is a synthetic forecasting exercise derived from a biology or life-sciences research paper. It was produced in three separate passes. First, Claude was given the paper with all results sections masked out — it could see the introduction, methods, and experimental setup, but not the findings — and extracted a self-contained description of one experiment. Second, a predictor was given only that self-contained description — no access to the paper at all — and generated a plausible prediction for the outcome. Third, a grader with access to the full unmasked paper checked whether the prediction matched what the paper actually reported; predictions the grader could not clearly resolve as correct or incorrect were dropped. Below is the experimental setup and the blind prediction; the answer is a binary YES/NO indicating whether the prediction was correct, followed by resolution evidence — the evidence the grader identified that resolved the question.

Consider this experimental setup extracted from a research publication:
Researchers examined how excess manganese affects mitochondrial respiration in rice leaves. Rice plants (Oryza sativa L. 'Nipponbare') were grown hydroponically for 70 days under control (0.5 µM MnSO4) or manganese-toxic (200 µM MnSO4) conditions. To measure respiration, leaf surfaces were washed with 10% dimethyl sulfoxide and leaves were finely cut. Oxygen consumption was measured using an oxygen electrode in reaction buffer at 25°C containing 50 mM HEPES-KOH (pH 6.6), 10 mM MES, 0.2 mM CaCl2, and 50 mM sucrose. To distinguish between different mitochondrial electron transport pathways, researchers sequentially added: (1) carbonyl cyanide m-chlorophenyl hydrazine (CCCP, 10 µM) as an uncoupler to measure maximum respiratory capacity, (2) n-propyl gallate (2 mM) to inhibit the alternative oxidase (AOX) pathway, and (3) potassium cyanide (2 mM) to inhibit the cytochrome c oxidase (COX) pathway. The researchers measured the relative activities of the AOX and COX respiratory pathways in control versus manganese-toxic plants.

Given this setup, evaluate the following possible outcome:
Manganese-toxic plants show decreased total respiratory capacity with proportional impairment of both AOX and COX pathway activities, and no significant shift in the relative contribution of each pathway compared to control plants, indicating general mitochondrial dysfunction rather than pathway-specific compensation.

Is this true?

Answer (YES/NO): NO